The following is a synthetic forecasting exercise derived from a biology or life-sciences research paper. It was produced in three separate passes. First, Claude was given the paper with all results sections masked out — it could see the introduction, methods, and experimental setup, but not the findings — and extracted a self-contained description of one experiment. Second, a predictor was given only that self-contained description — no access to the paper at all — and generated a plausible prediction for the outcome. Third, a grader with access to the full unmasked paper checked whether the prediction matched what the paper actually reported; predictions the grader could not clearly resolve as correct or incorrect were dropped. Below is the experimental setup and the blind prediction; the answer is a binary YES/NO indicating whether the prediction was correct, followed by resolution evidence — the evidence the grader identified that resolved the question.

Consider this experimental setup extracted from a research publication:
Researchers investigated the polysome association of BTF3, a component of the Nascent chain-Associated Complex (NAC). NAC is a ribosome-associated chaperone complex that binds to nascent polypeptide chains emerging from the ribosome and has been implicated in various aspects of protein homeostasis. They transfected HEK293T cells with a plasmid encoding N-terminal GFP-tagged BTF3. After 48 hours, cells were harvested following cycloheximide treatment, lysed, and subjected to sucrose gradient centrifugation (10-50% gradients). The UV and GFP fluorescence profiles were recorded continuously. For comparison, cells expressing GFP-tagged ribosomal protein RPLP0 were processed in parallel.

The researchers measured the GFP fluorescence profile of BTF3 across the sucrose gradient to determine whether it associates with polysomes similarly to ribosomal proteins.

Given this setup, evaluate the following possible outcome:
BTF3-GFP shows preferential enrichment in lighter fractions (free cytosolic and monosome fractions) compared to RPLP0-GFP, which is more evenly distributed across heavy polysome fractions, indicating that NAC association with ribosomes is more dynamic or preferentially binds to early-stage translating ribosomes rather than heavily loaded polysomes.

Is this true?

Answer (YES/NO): NO